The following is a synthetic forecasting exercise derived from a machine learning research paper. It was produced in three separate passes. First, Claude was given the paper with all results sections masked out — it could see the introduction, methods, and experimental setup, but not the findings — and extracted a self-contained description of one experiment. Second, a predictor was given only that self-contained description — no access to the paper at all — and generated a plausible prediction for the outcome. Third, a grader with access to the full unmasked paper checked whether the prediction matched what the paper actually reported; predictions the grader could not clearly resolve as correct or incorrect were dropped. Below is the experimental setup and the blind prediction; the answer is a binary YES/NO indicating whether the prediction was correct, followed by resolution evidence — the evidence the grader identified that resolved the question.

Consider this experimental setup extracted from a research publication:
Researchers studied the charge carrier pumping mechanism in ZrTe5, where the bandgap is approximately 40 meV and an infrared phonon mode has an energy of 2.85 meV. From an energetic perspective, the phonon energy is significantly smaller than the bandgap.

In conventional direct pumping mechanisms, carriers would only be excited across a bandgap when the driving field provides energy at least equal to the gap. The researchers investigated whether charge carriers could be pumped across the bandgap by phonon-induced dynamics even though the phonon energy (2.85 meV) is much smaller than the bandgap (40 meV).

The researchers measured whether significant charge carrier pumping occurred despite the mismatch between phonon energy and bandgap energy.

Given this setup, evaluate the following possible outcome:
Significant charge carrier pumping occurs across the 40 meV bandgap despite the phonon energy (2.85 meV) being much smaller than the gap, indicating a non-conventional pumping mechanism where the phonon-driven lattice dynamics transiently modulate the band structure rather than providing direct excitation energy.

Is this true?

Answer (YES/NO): YES